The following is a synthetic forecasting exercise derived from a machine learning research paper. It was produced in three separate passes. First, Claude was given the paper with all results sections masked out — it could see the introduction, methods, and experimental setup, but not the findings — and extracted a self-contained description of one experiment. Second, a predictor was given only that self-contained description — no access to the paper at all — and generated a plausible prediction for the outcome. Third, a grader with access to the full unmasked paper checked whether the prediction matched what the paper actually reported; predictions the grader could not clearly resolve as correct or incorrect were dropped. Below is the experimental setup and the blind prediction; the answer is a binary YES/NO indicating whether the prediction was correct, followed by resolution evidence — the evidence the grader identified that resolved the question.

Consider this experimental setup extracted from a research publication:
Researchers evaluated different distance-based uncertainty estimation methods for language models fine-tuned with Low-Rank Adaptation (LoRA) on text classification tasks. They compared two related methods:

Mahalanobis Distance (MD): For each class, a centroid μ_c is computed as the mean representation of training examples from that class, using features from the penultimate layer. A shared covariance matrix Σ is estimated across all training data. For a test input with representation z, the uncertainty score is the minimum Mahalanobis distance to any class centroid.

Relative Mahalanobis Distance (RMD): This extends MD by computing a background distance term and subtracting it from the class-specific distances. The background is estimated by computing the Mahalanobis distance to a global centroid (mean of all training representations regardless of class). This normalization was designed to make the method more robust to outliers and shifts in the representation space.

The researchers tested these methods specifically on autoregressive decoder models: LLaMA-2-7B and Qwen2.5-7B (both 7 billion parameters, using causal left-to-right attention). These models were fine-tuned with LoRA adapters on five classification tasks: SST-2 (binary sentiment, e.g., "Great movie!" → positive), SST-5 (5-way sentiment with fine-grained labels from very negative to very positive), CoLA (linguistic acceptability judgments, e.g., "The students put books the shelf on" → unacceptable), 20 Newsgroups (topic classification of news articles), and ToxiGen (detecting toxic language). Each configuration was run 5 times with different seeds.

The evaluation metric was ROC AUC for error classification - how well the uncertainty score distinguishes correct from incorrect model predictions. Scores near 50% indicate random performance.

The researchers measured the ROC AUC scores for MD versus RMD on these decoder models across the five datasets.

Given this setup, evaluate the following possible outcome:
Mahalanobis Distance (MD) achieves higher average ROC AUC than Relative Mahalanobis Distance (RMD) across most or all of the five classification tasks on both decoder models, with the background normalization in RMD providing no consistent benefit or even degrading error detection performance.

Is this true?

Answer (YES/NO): NO